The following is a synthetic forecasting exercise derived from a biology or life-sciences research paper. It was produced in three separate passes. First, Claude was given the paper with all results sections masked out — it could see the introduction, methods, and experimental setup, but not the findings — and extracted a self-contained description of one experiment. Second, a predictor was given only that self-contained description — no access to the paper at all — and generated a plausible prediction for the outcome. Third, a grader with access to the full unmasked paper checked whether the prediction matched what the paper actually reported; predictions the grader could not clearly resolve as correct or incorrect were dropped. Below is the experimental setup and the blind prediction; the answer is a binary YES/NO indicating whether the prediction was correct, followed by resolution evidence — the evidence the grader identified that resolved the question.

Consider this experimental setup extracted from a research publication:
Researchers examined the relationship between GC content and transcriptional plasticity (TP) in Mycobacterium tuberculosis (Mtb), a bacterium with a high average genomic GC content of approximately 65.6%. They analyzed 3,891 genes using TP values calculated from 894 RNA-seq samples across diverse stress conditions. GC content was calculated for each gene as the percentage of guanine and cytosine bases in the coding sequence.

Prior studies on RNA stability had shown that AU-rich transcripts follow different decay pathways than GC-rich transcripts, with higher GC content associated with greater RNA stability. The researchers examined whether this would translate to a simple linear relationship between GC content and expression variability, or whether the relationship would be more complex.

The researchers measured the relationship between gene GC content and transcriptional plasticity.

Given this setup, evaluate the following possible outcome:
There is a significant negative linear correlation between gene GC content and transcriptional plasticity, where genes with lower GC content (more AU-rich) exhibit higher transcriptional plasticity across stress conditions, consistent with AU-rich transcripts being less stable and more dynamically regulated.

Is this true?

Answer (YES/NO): NO